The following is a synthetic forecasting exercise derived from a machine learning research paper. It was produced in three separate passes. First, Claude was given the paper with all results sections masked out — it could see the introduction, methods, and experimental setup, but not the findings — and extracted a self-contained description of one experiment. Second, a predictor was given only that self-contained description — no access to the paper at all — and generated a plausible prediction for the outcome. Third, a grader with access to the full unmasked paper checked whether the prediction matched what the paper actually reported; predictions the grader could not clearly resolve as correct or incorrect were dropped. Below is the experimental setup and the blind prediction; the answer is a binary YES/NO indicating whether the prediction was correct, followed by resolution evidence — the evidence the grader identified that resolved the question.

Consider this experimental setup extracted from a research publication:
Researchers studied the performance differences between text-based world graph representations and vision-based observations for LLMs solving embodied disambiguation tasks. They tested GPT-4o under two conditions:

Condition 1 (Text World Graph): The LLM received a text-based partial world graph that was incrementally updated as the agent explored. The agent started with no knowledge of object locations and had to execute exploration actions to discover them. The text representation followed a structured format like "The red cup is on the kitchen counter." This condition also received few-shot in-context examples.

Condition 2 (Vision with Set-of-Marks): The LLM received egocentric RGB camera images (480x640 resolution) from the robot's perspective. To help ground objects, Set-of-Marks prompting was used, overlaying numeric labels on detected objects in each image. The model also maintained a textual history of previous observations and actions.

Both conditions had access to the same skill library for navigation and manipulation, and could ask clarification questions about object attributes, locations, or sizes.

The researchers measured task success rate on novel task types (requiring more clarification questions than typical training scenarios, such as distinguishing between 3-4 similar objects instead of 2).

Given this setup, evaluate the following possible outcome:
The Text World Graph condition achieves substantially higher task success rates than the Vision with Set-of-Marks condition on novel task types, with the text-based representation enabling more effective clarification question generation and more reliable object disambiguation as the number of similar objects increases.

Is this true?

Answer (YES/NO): YES